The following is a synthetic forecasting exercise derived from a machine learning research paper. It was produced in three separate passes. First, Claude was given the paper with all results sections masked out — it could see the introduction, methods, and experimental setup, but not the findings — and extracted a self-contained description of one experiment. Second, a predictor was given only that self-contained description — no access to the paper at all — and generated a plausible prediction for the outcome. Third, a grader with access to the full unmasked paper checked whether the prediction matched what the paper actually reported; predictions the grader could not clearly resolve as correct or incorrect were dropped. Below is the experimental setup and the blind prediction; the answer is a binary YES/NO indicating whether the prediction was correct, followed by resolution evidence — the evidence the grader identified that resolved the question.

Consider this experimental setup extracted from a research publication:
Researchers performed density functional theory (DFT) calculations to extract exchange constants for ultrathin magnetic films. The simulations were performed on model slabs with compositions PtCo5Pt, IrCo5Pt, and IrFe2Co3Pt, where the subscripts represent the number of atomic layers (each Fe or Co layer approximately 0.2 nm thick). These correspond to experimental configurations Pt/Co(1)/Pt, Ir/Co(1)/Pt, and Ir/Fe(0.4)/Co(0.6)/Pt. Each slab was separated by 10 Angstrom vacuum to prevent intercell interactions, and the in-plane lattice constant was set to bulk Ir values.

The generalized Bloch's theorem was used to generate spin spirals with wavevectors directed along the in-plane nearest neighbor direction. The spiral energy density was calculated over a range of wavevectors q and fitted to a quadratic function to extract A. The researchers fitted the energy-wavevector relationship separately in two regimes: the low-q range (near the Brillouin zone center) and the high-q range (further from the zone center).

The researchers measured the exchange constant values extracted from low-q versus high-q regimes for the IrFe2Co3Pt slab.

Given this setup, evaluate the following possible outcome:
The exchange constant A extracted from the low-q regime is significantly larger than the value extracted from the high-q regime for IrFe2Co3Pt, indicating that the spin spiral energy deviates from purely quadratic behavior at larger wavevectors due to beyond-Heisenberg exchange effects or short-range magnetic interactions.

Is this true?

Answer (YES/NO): YES